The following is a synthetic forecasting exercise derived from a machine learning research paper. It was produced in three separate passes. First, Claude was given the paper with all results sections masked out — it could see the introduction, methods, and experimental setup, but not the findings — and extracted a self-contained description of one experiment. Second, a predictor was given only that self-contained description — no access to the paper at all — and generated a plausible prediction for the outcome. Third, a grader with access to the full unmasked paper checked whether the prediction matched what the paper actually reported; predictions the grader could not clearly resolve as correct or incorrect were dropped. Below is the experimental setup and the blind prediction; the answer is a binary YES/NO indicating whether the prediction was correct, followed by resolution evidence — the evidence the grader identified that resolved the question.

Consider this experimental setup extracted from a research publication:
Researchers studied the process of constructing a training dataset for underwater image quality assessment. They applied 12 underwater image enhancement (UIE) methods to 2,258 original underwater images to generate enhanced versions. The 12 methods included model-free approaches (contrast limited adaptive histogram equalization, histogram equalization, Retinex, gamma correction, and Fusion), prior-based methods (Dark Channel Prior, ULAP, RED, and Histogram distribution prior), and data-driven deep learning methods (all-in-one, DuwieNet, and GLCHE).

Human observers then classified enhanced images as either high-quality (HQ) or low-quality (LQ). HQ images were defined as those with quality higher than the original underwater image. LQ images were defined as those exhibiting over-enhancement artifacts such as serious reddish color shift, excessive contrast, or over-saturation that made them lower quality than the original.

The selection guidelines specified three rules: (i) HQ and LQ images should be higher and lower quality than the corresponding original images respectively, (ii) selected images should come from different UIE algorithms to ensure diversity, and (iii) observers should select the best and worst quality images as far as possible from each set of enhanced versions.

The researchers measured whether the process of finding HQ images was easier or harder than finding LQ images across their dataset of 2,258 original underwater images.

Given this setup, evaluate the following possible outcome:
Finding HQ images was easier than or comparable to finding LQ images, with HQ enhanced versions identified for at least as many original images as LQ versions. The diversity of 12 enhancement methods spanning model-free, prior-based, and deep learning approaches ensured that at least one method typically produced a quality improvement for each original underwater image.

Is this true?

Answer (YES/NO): YES